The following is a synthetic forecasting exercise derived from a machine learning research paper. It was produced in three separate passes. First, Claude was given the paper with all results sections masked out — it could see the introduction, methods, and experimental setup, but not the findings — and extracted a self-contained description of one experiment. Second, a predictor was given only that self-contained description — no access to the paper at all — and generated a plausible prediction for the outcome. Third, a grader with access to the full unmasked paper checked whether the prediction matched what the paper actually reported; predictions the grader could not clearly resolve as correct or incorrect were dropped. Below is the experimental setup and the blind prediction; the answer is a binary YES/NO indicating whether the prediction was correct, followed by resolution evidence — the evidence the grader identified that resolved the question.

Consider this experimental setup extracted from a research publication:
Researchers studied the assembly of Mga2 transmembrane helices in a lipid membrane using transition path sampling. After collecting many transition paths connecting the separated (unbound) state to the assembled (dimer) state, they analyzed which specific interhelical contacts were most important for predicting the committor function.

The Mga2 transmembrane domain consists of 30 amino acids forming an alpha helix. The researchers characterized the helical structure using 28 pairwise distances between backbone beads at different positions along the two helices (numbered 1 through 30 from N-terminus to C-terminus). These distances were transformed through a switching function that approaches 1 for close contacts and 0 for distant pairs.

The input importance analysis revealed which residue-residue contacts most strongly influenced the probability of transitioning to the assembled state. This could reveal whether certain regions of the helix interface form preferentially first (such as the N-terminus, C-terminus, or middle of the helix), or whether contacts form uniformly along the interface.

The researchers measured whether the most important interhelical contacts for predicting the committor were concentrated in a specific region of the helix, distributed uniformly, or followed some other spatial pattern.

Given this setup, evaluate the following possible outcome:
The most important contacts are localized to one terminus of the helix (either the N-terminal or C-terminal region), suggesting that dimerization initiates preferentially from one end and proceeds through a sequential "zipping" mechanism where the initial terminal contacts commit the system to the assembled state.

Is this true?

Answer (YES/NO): NO